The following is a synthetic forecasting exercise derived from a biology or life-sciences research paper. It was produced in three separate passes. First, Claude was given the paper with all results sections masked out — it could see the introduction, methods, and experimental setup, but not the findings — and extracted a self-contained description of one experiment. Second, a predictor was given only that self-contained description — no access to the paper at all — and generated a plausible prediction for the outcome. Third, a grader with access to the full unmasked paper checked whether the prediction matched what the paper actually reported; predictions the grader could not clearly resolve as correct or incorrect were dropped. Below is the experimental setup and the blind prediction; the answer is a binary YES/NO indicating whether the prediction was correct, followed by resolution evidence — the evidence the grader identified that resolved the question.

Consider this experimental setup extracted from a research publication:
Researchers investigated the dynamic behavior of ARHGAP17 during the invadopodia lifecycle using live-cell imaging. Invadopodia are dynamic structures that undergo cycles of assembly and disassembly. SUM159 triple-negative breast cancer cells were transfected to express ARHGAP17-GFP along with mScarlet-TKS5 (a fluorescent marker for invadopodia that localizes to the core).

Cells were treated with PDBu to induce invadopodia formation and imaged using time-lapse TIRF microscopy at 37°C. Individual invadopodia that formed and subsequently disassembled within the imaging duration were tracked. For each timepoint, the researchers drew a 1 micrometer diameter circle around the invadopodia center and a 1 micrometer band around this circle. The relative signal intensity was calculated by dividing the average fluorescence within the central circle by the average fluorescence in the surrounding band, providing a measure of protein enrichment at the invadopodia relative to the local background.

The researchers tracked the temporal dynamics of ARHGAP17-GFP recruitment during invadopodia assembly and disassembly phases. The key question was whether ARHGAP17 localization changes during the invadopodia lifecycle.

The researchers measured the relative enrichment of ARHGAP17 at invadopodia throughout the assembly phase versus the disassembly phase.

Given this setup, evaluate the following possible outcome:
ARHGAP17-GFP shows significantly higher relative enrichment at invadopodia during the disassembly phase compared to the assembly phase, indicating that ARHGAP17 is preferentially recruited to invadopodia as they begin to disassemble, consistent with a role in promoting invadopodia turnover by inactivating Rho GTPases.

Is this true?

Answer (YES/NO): NO